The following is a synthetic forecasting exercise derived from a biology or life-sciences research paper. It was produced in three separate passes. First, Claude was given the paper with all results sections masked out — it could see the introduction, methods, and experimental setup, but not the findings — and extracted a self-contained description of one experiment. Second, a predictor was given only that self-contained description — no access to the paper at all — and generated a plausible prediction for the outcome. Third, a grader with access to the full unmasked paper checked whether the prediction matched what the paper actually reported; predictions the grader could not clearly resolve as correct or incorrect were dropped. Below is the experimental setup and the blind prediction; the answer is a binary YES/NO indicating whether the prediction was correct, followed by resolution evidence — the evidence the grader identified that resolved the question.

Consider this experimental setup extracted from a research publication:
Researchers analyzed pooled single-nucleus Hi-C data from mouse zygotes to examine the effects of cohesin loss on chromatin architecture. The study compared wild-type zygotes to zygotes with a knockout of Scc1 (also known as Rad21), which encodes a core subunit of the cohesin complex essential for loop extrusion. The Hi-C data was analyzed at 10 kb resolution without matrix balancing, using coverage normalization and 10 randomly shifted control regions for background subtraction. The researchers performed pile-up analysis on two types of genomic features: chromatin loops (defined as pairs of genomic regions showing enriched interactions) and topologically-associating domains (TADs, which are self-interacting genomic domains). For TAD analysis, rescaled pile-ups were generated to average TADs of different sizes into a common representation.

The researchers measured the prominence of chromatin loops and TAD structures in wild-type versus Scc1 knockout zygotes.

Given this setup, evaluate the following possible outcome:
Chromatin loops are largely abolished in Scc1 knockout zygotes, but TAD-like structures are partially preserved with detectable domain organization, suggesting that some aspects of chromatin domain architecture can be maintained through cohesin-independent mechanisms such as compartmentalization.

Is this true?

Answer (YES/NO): NO